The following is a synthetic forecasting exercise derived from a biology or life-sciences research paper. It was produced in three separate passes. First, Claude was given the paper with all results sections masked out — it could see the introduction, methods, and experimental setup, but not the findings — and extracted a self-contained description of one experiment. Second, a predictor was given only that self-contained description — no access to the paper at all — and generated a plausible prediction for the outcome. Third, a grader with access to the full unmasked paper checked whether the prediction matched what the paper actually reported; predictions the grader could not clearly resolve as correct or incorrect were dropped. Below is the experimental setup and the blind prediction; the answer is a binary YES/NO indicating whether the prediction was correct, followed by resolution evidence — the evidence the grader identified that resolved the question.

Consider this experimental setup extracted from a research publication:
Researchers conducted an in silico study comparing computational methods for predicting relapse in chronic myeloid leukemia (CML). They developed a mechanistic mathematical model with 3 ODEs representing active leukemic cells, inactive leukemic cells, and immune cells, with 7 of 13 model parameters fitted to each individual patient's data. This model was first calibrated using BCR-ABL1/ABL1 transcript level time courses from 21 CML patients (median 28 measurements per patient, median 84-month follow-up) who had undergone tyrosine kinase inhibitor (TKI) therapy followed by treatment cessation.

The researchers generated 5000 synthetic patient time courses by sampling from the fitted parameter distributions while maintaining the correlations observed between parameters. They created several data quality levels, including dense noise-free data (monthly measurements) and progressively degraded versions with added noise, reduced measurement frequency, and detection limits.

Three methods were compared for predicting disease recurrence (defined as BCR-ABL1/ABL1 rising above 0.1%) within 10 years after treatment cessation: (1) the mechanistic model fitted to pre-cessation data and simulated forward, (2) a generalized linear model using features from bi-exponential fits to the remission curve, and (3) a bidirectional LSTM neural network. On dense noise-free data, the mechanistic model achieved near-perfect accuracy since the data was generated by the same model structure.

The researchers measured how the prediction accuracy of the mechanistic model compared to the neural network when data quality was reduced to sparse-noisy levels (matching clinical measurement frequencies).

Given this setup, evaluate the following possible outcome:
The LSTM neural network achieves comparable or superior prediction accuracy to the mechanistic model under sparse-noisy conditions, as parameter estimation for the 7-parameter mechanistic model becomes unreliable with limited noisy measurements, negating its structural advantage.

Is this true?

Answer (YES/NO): YES